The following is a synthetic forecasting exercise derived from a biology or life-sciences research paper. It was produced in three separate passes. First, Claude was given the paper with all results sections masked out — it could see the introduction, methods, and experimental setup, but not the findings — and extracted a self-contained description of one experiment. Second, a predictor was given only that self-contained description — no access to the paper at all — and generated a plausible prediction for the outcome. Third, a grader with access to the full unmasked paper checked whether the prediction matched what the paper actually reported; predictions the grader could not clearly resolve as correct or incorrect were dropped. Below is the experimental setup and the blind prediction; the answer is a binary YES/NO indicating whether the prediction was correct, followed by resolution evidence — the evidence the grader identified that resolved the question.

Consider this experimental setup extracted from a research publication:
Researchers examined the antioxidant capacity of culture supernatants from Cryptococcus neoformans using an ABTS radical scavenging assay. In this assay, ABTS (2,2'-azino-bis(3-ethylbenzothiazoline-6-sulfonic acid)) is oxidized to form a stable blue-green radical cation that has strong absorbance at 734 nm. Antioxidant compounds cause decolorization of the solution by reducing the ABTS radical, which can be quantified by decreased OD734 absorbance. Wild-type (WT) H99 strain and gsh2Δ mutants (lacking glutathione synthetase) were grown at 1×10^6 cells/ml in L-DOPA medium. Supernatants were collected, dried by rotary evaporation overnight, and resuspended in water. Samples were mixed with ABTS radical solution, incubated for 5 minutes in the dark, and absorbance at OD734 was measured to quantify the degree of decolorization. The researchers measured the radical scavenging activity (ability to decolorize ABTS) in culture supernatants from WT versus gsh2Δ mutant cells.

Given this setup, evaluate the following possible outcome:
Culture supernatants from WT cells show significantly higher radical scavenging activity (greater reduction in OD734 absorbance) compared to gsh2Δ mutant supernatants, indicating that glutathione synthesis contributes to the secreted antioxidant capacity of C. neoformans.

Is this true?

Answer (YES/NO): NO